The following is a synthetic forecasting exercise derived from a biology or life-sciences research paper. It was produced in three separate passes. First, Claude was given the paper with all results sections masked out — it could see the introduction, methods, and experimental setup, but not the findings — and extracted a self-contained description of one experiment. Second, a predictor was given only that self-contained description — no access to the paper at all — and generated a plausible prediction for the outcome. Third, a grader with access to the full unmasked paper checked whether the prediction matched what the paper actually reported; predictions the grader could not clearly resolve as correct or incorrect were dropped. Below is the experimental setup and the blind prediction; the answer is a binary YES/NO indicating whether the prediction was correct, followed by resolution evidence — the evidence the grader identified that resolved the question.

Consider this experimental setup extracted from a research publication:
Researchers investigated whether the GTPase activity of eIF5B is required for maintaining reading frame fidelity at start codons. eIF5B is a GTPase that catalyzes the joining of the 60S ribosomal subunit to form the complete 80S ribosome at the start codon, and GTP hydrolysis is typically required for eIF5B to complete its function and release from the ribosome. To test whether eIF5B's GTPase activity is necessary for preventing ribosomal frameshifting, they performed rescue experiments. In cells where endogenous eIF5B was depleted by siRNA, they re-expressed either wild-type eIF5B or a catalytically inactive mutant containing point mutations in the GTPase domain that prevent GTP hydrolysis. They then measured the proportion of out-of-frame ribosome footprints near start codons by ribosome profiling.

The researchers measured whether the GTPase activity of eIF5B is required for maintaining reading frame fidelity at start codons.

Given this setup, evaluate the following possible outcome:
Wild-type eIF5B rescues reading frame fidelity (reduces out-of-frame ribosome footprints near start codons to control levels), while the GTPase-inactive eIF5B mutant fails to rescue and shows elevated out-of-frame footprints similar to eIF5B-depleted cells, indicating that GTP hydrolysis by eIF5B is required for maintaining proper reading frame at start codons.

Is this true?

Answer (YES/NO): YES